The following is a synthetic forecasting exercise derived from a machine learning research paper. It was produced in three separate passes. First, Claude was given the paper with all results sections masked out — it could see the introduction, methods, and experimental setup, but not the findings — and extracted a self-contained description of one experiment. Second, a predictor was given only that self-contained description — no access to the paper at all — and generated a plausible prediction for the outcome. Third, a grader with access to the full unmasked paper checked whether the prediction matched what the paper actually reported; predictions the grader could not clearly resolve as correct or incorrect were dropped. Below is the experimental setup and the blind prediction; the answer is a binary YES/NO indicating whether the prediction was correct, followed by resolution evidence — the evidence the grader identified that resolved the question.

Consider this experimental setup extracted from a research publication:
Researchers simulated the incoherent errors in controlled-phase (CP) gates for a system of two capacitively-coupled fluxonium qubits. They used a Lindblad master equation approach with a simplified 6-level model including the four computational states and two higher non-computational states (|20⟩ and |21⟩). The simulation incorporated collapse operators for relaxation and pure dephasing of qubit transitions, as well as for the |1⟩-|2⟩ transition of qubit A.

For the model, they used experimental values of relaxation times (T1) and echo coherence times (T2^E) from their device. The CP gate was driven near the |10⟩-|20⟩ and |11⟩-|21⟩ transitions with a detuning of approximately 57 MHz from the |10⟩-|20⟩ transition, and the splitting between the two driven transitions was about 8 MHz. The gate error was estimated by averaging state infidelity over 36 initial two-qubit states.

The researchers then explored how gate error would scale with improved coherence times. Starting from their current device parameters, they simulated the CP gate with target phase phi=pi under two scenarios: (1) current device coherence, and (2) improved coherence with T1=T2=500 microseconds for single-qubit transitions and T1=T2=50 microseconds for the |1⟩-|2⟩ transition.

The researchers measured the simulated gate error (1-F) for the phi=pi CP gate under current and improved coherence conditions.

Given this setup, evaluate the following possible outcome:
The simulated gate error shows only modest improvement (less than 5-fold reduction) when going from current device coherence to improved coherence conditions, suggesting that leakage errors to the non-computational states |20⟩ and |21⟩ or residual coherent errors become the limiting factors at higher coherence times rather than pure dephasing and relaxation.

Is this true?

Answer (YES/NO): NO